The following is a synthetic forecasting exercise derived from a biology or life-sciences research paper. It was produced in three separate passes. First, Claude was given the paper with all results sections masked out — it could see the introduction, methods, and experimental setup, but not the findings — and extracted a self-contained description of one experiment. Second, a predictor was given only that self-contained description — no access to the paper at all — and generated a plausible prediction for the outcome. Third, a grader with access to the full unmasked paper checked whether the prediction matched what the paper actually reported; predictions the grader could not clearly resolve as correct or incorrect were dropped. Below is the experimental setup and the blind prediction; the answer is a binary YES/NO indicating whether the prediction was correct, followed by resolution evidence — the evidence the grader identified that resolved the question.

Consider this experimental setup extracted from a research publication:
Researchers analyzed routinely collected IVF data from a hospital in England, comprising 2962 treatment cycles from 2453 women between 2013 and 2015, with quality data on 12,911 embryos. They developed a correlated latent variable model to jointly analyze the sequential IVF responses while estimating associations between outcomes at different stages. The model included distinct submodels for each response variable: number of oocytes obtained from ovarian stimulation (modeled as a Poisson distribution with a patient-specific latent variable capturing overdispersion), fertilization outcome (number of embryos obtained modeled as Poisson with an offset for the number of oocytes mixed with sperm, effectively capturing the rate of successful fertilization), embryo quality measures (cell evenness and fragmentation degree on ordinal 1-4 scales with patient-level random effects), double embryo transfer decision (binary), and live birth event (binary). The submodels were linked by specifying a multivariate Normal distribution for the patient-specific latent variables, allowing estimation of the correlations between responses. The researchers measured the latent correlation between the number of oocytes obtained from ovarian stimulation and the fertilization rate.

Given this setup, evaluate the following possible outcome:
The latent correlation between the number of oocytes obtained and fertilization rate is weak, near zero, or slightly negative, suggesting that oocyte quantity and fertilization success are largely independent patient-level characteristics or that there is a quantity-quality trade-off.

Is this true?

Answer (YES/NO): NO